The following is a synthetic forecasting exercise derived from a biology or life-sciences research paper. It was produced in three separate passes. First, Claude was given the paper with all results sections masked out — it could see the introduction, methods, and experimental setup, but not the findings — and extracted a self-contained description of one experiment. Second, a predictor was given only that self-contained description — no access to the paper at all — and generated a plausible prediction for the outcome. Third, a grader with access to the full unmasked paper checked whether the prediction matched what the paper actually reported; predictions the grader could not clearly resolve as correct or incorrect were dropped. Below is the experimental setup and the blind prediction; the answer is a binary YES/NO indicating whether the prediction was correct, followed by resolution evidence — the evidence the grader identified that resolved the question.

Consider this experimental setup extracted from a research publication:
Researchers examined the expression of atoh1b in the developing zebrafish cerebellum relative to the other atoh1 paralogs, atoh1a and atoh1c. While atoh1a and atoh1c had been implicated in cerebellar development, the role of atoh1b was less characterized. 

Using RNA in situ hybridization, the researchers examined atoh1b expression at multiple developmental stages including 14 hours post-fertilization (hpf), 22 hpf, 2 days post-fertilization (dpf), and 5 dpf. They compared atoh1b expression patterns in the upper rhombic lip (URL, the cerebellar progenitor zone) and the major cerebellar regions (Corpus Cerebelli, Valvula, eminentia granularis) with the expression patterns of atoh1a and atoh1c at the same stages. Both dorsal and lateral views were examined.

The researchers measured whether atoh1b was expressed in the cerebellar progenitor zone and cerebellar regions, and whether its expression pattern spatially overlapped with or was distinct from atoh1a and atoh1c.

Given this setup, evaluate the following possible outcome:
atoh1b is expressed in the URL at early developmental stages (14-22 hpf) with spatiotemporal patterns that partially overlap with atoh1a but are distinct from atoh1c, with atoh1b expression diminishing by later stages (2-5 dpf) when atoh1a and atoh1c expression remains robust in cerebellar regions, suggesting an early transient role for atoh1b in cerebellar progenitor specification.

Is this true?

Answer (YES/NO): NO